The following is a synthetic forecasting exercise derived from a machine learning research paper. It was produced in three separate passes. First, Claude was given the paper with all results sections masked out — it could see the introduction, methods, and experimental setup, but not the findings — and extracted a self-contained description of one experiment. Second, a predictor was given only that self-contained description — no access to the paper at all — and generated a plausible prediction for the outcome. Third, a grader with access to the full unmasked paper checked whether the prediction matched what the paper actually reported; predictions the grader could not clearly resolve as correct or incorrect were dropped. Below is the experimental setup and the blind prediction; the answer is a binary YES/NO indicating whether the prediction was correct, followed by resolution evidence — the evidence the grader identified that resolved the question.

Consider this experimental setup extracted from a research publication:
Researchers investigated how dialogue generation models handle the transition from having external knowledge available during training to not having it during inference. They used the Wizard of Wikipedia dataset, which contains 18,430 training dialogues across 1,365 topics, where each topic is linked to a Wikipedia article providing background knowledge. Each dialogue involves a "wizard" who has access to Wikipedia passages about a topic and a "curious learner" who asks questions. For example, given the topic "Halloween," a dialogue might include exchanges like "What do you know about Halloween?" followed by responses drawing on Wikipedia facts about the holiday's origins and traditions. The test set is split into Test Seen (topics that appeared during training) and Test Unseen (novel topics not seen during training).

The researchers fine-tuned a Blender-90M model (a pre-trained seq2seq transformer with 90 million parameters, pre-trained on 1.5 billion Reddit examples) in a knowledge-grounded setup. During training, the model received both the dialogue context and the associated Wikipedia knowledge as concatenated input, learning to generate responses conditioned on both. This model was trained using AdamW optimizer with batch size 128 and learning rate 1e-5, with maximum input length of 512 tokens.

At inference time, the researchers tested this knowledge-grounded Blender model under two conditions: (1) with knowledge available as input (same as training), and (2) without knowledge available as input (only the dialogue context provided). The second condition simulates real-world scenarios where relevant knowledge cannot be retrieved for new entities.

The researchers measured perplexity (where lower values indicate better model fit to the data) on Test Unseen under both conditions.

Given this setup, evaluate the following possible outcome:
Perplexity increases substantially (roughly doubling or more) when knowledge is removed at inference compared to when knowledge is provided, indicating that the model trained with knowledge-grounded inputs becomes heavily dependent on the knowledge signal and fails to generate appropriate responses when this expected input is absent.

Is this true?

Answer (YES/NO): NO